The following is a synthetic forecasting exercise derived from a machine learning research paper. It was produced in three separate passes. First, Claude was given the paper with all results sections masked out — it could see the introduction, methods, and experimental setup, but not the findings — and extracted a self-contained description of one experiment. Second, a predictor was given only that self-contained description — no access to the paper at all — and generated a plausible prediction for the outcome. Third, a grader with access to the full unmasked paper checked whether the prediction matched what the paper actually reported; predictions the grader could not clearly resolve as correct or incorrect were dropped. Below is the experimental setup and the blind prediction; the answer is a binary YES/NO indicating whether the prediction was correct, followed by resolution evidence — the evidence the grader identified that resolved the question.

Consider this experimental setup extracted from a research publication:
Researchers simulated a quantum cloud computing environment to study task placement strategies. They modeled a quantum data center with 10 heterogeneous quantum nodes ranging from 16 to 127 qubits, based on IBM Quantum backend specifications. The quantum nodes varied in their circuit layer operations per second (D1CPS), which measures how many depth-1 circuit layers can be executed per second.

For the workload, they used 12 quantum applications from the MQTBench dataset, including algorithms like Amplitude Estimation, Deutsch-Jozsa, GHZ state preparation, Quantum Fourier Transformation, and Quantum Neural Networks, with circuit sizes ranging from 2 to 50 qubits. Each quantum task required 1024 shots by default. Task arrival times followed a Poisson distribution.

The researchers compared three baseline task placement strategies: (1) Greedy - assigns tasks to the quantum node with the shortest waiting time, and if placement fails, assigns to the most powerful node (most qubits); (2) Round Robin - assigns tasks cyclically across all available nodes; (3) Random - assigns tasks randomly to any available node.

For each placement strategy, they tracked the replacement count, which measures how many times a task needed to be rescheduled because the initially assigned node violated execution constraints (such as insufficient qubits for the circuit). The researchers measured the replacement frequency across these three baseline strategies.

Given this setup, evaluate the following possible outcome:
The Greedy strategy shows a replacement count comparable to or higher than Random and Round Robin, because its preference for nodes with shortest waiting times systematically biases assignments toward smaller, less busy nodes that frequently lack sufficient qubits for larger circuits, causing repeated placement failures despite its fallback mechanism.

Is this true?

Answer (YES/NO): YES